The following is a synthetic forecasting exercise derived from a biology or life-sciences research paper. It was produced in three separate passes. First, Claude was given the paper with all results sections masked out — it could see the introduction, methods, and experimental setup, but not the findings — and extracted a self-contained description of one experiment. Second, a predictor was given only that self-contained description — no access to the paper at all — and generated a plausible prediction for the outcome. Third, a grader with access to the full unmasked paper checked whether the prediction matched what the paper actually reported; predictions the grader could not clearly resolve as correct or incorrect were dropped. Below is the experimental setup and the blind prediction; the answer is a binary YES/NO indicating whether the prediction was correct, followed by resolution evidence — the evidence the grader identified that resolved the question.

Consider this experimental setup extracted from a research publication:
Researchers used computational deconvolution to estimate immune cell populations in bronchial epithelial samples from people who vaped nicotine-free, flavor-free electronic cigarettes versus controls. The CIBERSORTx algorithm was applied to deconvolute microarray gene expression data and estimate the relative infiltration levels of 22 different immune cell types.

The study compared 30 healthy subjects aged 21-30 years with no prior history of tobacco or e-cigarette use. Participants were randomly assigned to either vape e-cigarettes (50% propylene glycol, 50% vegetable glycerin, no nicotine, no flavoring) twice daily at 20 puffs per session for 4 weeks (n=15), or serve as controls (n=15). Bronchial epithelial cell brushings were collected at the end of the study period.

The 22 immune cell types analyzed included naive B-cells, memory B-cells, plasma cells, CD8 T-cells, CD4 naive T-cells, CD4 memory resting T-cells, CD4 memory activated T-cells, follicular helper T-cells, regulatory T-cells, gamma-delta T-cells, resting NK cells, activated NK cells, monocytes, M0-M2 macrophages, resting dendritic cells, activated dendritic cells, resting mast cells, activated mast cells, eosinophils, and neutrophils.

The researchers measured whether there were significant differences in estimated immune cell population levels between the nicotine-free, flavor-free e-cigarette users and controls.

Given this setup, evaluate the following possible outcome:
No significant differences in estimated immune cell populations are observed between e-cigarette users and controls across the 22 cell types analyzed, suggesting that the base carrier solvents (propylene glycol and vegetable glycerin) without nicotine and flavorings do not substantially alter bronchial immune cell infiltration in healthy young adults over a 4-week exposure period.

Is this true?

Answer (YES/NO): YES